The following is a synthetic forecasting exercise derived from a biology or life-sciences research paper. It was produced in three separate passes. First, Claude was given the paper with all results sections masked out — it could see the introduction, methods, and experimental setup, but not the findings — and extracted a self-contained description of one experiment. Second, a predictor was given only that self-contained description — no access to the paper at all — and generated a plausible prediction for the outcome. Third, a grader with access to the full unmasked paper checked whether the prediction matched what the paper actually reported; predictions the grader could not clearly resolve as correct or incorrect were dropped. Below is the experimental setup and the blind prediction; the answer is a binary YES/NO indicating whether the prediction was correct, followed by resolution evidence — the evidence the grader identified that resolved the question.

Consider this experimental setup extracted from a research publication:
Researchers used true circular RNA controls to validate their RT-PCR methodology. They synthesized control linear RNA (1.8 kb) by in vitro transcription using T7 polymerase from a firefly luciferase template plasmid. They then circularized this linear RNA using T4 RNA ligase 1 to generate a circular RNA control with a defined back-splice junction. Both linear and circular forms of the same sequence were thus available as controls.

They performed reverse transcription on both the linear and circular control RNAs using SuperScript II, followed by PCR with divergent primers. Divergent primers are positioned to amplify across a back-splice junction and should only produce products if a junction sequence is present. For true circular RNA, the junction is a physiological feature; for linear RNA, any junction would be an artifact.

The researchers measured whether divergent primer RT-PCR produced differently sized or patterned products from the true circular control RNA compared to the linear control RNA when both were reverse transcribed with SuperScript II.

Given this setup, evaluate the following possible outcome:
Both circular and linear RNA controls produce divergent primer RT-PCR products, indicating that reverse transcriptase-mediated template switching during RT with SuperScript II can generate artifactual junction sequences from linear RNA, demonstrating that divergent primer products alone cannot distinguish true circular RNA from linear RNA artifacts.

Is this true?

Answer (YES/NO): YES